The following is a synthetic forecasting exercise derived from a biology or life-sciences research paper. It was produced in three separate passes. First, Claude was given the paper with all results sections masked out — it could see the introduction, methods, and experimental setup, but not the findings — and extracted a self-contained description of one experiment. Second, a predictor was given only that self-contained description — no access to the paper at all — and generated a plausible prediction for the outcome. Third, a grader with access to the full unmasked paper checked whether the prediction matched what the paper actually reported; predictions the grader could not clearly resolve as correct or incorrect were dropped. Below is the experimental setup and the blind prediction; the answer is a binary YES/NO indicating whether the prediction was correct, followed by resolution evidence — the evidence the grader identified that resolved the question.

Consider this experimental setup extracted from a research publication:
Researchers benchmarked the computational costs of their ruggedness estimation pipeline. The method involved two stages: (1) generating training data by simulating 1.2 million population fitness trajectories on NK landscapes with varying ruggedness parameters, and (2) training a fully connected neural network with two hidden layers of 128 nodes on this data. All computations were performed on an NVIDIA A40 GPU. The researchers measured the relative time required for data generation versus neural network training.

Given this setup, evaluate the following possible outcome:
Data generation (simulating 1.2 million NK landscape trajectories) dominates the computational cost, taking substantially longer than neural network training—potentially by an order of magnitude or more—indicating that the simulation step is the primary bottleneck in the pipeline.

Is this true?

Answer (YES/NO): YES